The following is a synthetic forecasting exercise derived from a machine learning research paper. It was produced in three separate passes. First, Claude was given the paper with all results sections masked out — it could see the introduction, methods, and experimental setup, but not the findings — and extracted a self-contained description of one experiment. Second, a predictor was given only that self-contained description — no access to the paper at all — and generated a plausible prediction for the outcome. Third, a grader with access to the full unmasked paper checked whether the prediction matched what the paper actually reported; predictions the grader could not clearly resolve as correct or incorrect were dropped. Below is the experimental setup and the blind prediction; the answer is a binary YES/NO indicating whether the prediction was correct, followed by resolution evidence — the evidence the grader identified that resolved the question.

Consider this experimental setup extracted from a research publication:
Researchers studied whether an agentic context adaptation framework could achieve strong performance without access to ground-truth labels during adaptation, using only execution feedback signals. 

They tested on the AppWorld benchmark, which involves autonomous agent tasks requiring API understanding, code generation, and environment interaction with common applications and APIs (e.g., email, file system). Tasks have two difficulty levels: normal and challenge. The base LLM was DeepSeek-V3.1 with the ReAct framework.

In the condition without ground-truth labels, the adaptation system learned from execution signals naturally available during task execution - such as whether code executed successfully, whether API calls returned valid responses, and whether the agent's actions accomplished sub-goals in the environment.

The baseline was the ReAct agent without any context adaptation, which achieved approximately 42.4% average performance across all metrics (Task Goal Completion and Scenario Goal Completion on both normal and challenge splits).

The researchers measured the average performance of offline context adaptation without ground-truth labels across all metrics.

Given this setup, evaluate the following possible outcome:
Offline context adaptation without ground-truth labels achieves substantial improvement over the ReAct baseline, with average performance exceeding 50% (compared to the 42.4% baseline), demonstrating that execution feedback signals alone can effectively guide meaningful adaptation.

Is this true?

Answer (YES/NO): YES